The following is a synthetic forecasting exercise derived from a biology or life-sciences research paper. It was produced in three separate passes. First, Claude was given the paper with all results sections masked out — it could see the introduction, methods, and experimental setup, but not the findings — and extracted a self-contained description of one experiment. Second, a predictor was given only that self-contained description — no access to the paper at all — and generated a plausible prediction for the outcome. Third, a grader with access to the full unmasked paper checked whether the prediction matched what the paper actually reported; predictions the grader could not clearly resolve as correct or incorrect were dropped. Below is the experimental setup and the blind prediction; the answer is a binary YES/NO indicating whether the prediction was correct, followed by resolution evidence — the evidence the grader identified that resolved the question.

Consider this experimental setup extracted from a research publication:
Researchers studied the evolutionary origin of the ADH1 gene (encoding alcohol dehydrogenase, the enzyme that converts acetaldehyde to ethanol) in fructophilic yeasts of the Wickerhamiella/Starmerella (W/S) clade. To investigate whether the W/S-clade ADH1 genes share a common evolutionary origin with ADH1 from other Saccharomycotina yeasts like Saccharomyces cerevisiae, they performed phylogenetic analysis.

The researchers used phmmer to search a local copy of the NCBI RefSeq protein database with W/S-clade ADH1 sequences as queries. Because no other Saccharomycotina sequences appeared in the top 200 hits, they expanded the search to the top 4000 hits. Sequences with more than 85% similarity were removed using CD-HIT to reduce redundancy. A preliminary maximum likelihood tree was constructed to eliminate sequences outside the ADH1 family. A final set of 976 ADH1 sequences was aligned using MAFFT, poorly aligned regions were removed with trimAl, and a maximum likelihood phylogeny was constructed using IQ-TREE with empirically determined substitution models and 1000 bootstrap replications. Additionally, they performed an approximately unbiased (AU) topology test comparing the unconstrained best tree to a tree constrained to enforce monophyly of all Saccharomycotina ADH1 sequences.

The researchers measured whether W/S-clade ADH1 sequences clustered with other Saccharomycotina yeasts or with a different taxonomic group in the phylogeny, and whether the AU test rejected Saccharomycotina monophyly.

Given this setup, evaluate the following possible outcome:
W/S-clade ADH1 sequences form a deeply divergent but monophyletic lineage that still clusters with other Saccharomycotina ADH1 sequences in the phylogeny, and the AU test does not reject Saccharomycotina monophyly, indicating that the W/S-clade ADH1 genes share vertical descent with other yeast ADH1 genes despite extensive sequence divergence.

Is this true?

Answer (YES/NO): NO